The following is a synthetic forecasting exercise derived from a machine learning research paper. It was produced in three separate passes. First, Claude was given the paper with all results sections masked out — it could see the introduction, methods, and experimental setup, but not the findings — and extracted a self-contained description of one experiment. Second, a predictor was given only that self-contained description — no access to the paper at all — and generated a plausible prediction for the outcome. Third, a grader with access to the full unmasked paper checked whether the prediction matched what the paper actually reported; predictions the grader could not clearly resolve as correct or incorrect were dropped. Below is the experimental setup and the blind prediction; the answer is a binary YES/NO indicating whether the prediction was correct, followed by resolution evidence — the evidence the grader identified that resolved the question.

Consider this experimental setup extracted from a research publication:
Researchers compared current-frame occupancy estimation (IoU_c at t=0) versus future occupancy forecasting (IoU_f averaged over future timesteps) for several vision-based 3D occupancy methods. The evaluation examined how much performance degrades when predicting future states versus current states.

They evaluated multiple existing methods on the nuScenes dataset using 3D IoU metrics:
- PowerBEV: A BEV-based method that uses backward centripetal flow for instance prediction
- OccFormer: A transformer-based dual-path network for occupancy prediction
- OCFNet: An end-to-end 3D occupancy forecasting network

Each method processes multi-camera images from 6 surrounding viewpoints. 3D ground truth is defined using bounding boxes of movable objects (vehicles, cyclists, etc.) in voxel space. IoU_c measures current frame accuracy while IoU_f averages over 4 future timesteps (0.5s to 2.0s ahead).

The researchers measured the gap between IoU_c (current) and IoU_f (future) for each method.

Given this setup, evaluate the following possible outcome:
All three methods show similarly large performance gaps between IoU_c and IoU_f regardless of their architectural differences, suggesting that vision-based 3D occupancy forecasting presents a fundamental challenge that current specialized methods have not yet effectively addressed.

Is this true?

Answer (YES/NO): NO